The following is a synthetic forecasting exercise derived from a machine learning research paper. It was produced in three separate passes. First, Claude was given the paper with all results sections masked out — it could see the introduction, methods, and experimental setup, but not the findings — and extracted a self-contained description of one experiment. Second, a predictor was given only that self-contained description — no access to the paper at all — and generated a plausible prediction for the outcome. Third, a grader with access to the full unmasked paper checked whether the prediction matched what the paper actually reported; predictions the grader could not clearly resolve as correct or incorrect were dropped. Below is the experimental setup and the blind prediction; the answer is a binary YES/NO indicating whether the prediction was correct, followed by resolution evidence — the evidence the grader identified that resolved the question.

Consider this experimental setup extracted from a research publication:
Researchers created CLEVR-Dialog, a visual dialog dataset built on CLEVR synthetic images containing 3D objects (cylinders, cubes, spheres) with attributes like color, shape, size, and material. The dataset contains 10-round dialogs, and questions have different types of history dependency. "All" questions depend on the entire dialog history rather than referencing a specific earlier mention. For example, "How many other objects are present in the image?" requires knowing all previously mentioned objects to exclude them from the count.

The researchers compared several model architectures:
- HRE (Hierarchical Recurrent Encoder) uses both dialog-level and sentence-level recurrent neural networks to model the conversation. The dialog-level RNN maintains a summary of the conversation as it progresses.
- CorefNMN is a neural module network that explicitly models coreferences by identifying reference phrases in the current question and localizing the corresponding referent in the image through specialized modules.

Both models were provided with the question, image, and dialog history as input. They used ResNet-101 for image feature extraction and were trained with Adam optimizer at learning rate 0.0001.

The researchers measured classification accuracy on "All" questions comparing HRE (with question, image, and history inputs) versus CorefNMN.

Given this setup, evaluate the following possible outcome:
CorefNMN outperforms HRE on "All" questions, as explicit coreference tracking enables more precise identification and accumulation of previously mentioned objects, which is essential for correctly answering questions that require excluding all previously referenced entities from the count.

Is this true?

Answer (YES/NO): NO